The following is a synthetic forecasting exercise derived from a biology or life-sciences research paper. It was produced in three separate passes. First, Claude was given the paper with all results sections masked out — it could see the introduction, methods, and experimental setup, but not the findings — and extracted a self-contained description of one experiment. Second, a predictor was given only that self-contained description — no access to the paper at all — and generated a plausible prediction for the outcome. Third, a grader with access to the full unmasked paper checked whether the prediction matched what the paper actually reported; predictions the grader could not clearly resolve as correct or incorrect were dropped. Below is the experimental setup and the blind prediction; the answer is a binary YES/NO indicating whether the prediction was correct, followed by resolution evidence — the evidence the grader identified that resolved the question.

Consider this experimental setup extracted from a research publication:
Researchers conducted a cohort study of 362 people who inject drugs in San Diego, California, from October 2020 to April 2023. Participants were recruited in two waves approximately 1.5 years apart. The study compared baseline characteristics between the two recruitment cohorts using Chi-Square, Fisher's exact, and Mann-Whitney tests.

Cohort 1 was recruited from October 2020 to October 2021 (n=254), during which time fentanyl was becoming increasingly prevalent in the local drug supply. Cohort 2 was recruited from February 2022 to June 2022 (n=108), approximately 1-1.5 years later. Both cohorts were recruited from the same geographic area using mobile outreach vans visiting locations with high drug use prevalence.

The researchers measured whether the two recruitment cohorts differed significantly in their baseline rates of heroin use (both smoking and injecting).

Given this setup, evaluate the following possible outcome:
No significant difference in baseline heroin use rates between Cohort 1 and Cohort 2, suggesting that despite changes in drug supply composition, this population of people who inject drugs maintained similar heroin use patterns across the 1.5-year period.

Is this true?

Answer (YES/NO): NO